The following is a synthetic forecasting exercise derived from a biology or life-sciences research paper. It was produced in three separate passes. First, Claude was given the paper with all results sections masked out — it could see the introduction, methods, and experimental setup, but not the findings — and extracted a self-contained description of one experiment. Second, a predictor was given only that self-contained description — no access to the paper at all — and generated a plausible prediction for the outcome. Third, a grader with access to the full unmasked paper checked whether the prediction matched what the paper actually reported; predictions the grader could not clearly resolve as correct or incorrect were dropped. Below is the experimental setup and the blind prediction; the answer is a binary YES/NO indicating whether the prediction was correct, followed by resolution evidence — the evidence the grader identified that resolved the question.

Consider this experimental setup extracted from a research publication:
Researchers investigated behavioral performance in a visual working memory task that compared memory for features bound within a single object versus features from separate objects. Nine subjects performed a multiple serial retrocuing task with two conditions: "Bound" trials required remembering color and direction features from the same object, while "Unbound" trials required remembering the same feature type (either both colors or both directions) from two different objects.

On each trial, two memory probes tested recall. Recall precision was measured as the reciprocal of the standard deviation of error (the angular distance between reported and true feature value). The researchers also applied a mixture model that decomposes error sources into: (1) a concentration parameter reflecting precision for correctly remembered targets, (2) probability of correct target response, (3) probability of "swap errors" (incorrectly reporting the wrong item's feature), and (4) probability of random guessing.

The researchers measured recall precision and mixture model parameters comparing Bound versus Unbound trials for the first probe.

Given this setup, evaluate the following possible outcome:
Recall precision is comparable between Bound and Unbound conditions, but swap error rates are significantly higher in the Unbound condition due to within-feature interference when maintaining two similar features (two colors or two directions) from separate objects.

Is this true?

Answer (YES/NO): NO